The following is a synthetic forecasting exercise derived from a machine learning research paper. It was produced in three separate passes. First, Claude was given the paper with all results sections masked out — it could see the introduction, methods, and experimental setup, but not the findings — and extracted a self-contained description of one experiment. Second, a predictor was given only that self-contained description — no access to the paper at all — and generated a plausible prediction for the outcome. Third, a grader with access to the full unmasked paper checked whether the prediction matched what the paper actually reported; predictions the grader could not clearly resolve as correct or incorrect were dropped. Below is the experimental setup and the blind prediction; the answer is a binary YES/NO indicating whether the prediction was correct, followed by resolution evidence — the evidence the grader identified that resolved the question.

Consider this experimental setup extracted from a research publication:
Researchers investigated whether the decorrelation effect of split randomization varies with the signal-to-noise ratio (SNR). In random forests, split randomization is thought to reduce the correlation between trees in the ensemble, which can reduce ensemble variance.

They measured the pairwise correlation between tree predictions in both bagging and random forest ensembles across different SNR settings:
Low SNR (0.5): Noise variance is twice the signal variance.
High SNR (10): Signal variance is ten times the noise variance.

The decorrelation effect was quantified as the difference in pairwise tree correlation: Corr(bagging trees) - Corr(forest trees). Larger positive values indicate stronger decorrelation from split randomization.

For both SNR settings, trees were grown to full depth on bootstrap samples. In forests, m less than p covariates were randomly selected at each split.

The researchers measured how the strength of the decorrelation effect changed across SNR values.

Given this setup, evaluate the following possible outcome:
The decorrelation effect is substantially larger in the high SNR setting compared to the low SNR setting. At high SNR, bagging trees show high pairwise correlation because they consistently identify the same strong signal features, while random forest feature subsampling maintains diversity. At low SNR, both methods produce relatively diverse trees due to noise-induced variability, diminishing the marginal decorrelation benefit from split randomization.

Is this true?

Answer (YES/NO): YES